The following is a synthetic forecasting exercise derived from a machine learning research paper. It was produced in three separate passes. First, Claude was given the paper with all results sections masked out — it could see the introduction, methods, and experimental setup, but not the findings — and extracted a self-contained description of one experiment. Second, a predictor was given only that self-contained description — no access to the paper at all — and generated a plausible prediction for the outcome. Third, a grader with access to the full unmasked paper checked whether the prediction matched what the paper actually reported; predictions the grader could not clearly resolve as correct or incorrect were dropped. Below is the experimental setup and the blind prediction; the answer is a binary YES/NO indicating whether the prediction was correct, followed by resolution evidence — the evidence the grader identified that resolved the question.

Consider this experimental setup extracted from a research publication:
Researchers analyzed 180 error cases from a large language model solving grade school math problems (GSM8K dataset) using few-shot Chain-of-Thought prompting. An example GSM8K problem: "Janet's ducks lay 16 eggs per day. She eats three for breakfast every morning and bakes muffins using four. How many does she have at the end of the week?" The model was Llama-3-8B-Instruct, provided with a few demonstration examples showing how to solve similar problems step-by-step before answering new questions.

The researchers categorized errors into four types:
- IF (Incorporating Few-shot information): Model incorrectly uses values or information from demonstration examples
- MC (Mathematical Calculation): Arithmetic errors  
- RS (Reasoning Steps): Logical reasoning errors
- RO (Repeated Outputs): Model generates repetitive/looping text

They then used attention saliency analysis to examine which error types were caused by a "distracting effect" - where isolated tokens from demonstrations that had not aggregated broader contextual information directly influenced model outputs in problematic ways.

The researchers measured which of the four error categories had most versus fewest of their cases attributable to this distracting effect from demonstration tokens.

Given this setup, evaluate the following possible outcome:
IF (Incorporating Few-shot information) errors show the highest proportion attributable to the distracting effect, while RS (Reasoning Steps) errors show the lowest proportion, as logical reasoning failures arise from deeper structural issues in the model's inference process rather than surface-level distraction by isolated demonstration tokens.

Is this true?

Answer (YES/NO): NO